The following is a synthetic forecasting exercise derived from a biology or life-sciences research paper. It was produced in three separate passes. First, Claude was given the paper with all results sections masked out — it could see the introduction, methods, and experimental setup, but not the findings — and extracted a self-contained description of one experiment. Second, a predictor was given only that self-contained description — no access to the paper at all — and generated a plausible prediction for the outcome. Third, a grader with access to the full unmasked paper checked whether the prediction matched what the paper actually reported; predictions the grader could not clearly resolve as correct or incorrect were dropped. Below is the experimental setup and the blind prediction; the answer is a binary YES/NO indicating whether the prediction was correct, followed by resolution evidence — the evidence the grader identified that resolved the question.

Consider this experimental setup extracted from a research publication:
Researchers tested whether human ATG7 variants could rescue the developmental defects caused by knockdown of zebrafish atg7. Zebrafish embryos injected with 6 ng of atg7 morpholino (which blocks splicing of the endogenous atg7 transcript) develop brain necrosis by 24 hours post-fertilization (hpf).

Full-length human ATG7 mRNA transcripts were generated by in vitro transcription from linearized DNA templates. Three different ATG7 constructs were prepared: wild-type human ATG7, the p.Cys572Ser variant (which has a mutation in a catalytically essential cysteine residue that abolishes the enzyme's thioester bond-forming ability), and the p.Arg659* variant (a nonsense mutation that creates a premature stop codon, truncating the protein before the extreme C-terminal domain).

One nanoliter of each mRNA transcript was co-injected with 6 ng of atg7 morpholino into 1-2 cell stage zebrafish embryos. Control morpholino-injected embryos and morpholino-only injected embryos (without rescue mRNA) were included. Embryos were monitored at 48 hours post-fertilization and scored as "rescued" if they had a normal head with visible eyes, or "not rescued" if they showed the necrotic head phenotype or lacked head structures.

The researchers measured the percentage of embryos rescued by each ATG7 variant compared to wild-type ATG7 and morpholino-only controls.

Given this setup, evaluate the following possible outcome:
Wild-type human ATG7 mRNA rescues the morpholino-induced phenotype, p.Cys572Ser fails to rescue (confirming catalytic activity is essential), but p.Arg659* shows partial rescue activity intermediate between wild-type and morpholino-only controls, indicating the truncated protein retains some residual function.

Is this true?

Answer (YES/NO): NO